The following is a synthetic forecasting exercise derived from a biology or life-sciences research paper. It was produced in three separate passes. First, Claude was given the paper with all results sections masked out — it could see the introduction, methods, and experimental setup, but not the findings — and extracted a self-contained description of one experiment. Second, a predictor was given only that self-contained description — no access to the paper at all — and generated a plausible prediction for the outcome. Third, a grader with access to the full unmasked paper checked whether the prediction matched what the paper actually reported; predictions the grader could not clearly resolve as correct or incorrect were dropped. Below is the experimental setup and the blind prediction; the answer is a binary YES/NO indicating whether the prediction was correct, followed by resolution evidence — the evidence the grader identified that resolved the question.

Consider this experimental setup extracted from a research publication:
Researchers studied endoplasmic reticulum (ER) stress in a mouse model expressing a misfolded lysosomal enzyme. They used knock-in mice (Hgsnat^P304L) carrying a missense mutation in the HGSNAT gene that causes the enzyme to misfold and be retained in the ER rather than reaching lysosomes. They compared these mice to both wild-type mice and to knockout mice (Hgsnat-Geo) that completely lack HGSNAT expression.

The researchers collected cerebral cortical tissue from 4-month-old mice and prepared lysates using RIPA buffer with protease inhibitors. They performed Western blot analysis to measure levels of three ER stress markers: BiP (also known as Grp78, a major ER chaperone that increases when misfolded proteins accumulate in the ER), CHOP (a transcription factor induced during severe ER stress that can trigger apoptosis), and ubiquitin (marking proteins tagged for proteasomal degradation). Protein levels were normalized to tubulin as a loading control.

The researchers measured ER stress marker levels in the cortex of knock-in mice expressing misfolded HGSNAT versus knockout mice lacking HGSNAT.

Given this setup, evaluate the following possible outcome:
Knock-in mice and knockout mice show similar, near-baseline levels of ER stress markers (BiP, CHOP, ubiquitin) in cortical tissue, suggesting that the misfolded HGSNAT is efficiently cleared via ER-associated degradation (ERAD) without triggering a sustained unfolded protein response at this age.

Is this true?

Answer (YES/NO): NO